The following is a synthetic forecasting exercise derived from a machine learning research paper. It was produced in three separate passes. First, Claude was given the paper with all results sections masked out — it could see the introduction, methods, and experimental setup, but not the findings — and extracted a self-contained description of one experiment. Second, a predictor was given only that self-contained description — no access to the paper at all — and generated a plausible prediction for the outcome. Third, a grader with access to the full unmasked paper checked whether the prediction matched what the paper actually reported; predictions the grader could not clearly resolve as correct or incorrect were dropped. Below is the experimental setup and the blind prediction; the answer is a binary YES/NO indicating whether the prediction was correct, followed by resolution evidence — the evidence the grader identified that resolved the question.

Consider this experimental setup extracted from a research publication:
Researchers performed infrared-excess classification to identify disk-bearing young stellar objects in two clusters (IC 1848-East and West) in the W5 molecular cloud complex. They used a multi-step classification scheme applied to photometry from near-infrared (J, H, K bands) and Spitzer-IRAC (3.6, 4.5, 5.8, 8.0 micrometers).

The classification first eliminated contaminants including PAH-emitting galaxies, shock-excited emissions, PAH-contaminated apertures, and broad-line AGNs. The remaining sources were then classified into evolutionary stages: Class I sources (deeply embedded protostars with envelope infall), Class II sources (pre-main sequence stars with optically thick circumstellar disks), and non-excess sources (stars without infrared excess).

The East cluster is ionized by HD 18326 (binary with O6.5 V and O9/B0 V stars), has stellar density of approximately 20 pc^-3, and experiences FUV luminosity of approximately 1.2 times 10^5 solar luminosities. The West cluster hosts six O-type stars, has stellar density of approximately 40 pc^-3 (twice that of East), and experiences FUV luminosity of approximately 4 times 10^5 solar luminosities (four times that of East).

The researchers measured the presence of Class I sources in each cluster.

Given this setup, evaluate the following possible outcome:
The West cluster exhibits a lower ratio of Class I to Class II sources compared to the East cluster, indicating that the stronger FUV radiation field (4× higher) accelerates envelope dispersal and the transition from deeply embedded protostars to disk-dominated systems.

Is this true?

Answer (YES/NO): YES